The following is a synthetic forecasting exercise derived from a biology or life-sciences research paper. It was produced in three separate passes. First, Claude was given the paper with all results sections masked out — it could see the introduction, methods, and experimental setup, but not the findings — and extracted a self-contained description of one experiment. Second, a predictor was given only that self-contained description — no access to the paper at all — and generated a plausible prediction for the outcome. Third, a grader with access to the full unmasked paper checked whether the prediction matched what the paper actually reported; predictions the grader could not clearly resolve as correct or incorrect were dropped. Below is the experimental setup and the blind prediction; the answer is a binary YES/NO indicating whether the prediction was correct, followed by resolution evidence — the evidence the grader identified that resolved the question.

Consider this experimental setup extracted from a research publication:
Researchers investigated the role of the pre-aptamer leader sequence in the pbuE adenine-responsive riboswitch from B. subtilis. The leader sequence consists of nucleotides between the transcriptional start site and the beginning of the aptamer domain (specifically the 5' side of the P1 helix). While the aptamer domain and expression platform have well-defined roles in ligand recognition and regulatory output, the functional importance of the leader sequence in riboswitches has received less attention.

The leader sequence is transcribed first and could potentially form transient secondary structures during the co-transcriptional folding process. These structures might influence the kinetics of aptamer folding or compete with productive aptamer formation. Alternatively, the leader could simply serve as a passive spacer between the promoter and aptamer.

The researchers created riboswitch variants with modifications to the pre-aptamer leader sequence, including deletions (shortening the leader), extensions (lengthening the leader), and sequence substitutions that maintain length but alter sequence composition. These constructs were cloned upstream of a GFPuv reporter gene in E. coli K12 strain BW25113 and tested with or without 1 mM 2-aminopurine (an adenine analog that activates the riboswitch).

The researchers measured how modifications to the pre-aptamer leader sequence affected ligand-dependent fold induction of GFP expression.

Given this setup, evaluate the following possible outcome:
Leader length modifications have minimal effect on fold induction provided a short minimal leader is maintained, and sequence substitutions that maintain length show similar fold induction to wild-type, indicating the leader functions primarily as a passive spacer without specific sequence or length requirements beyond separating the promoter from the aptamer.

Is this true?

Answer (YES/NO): NO